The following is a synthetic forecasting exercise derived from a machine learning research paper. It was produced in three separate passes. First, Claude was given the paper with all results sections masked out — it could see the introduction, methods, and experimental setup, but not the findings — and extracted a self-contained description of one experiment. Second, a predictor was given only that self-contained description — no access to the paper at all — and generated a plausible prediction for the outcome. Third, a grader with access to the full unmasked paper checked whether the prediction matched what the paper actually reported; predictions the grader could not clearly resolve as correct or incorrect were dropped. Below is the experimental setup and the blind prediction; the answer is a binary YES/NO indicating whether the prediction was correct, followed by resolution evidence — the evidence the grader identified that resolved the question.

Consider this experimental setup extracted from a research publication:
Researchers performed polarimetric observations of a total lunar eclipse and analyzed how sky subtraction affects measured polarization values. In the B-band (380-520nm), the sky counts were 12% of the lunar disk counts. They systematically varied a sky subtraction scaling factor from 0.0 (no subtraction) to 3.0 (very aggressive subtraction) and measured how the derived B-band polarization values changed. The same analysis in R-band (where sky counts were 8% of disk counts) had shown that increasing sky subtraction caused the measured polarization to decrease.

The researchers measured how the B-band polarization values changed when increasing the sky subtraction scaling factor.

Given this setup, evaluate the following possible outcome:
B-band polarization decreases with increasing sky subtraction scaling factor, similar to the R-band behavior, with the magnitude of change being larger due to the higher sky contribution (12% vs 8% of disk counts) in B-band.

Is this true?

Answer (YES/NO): NO